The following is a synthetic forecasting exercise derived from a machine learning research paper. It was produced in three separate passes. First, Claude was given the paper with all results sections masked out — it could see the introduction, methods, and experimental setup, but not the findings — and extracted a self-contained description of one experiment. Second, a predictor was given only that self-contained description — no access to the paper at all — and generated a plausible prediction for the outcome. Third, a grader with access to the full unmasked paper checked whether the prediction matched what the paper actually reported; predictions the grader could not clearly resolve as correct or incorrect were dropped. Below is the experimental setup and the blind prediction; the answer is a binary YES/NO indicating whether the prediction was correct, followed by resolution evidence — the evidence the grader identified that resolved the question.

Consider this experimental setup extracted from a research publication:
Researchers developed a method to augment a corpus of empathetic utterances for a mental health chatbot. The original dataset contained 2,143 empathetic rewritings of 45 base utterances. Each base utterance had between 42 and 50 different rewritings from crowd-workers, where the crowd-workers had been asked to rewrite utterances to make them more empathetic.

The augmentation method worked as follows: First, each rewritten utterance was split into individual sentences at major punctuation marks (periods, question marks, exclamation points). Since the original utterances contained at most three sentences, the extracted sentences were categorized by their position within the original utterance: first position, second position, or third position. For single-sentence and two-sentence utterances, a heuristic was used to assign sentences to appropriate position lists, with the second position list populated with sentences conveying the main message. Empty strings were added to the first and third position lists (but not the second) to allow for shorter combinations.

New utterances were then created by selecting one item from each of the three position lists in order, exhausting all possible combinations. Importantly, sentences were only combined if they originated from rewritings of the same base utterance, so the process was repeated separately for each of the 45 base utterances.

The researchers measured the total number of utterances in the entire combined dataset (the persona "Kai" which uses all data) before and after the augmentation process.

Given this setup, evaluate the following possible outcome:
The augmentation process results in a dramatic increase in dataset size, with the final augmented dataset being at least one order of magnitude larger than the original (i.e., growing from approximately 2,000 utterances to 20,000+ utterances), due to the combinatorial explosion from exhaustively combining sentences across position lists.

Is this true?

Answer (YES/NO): YES